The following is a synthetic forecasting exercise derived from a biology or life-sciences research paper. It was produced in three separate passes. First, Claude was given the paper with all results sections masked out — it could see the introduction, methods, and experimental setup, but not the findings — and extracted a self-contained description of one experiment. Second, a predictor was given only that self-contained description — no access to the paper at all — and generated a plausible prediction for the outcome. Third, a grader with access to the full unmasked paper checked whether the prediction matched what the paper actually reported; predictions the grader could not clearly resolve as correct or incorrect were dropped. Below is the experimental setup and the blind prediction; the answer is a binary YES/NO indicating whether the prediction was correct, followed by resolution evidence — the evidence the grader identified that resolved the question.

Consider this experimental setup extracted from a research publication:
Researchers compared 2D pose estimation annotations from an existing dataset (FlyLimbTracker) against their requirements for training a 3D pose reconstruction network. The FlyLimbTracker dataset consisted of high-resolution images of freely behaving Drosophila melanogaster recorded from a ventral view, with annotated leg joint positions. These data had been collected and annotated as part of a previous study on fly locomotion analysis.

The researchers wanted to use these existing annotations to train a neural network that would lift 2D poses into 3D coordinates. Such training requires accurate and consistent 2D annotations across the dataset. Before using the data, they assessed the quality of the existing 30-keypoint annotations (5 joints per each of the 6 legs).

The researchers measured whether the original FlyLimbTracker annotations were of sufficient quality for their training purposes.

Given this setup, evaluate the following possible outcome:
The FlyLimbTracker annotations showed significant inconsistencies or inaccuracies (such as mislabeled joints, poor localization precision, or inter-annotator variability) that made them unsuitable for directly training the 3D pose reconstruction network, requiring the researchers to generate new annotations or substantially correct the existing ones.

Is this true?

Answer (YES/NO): YES